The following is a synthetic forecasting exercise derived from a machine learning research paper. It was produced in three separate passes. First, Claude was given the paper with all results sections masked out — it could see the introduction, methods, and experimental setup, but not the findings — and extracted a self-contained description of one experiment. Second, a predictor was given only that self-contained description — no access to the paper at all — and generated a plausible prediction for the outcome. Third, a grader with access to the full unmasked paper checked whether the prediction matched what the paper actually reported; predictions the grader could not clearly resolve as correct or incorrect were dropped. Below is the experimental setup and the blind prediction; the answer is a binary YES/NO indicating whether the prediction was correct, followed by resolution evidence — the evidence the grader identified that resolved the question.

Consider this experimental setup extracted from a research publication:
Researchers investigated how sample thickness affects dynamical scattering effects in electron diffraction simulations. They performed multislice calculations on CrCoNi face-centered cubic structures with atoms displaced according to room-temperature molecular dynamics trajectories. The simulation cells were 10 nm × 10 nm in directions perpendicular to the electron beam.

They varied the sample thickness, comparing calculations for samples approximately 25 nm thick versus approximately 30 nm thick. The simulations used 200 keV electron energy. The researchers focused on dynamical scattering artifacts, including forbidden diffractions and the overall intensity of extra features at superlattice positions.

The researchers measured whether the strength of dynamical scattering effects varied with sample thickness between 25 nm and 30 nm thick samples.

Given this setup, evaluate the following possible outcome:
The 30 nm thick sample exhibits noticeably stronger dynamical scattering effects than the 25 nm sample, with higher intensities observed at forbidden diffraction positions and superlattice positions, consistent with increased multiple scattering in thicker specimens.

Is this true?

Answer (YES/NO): NO